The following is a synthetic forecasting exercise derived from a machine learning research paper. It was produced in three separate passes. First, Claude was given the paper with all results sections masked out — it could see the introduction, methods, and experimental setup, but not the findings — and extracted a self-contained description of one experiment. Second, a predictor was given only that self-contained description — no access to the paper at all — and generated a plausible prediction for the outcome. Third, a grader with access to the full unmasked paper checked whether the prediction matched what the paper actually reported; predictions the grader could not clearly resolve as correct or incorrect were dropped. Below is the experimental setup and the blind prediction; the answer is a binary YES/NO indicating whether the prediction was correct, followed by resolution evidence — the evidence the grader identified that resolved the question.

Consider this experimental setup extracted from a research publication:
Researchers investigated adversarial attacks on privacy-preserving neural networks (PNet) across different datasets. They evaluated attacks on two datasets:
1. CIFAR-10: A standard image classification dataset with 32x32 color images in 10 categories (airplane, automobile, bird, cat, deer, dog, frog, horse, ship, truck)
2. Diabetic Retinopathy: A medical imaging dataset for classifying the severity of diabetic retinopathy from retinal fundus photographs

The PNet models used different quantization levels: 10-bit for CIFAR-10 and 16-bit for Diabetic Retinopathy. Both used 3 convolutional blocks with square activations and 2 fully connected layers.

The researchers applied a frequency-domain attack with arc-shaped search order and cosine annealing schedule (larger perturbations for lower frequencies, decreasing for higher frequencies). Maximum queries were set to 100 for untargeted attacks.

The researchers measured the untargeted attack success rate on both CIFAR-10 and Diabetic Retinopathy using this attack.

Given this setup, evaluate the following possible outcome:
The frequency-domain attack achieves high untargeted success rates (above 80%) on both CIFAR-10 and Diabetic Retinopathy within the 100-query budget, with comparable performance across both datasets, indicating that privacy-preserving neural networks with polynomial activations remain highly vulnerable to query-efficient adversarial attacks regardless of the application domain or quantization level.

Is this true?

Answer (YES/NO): YES